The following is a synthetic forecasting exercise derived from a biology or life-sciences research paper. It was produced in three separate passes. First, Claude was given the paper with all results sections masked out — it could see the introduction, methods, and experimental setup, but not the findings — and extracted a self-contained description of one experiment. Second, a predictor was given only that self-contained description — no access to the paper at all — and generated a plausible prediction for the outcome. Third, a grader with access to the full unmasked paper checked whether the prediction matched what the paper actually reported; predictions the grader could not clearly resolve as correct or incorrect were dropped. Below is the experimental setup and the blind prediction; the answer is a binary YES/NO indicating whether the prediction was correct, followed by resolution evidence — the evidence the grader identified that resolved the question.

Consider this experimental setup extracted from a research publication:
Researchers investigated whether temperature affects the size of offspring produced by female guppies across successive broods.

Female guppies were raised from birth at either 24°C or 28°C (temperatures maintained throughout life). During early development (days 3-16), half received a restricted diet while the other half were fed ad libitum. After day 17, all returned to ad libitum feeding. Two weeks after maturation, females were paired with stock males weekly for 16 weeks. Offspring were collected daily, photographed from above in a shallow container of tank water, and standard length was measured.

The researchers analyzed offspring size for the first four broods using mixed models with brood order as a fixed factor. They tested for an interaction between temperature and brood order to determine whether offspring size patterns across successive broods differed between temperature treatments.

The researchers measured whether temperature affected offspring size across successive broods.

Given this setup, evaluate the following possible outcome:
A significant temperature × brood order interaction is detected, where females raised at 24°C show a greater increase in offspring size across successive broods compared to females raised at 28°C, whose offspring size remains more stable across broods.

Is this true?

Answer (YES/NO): NO